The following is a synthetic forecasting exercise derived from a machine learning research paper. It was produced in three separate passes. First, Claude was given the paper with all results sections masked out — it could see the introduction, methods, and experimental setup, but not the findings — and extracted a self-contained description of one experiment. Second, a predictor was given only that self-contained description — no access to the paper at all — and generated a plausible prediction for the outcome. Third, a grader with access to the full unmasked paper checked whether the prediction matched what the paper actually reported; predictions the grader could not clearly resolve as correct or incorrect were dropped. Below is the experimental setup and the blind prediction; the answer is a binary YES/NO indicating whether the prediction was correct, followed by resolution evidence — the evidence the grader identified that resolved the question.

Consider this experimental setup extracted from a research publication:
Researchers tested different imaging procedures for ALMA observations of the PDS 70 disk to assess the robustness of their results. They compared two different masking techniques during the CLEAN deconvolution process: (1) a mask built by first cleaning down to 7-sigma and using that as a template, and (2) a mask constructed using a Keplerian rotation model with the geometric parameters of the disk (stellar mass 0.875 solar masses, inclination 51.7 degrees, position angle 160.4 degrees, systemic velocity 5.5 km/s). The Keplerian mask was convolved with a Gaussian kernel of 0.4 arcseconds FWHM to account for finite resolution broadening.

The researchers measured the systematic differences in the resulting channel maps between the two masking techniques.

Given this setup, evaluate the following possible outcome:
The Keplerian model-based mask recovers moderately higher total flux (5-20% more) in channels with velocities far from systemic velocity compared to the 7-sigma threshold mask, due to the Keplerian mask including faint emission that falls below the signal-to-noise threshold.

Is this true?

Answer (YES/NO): NO